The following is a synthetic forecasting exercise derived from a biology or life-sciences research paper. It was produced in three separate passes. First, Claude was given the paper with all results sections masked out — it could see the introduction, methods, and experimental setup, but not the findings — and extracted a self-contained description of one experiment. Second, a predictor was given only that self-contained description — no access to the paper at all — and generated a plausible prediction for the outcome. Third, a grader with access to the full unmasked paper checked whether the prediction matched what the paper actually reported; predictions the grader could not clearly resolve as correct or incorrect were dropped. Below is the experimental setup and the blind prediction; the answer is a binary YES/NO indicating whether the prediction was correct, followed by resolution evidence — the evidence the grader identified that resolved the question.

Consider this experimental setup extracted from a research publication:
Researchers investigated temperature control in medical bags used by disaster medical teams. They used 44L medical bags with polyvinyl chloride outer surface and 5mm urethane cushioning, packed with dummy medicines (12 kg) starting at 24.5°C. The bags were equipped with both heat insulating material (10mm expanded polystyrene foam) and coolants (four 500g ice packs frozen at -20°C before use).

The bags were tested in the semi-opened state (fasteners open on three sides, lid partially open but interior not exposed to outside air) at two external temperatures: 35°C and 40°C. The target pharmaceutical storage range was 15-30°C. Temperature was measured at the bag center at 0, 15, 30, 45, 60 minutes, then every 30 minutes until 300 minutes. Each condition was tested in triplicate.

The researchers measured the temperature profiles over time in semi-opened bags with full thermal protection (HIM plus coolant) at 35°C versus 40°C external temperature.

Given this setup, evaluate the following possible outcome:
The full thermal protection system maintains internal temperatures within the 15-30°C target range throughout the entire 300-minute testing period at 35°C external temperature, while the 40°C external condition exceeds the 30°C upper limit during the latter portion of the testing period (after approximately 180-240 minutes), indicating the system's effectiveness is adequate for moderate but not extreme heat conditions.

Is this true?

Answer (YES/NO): NO